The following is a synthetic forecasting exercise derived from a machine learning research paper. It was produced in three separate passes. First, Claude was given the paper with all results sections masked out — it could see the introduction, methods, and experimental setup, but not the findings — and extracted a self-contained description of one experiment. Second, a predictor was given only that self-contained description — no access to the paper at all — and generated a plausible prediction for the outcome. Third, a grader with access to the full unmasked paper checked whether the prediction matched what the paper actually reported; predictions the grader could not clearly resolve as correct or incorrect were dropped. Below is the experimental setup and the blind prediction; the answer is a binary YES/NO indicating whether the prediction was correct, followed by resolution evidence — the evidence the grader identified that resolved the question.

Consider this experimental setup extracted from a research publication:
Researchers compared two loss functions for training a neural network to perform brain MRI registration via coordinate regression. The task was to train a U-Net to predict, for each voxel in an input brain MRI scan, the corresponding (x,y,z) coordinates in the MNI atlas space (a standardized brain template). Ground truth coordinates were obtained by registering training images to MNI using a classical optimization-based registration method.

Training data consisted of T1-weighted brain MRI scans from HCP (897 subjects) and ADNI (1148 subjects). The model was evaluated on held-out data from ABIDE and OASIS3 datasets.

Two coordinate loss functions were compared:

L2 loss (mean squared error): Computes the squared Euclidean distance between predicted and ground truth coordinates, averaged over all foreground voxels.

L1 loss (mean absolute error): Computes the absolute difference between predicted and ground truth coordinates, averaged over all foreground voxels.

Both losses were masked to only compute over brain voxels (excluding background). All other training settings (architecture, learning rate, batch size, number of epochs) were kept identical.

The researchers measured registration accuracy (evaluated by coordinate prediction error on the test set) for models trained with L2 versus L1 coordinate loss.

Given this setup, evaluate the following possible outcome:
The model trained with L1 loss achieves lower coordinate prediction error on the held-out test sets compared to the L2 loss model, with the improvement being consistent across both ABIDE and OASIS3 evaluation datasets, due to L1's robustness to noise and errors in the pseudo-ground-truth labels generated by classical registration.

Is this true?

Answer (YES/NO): NO